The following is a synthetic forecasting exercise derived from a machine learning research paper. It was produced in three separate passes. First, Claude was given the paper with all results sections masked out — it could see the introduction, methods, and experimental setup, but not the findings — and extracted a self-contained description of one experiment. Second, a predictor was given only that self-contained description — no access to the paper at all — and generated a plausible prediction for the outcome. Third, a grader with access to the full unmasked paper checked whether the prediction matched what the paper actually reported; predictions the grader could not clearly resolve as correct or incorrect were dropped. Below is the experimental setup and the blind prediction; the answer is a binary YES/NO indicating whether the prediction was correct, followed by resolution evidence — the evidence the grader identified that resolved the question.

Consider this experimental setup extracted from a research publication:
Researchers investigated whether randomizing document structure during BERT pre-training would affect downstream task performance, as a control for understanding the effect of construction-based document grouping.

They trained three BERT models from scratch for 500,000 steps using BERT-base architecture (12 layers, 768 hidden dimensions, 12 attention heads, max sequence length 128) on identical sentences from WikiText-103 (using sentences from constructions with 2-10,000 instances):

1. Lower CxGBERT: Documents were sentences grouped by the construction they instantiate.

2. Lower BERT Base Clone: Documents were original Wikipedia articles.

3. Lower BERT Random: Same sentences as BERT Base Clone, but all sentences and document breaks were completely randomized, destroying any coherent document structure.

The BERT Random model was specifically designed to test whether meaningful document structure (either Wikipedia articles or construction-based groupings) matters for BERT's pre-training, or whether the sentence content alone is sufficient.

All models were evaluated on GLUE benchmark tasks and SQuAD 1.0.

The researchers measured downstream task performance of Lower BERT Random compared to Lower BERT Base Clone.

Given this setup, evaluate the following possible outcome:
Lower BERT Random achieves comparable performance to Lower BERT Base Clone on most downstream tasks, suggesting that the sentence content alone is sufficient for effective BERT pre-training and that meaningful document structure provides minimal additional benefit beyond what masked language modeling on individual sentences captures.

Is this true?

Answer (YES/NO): NO